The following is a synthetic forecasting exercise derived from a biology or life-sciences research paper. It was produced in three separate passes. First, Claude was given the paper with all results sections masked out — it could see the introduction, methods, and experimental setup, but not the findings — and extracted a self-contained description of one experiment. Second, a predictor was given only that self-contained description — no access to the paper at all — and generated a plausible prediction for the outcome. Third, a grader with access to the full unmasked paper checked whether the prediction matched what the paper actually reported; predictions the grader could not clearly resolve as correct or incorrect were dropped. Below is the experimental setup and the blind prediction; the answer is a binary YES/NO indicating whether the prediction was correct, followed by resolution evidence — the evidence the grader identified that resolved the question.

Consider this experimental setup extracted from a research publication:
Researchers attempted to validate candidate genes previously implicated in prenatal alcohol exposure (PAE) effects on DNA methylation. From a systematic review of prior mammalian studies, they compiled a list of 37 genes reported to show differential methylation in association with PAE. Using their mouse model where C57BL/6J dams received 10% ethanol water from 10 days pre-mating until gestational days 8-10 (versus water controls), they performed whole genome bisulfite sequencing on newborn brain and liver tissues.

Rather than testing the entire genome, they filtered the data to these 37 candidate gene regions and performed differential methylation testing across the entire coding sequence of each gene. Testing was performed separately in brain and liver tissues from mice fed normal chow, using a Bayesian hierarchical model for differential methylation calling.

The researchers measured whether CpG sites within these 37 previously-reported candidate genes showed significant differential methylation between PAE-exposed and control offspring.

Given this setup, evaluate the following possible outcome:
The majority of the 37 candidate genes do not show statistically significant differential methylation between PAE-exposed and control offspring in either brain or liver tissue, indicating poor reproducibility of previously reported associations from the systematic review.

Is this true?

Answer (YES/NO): YES